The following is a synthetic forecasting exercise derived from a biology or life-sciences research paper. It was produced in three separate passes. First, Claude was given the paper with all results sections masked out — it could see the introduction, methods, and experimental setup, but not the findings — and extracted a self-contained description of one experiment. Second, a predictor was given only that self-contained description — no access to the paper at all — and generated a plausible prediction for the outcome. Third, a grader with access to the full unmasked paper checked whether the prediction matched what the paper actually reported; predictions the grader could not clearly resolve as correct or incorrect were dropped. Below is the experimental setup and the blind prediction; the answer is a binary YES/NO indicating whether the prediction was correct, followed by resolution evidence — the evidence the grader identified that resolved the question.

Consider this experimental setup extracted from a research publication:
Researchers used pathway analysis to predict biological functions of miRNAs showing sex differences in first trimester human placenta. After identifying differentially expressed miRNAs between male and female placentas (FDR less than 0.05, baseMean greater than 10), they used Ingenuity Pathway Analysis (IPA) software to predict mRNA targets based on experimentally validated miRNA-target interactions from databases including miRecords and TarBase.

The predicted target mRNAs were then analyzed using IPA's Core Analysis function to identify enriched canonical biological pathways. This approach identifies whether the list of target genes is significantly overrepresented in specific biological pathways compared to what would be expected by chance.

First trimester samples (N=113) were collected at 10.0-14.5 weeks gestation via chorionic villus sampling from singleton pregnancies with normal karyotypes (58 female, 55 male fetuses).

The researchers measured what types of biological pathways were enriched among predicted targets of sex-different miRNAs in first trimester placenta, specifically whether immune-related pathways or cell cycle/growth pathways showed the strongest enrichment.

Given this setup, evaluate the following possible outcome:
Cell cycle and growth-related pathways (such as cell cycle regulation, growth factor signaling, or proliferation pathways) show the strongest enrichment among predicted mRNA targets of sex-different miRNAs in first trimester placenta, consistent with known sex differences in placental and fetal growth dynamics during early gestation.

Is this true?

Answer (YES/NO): NO